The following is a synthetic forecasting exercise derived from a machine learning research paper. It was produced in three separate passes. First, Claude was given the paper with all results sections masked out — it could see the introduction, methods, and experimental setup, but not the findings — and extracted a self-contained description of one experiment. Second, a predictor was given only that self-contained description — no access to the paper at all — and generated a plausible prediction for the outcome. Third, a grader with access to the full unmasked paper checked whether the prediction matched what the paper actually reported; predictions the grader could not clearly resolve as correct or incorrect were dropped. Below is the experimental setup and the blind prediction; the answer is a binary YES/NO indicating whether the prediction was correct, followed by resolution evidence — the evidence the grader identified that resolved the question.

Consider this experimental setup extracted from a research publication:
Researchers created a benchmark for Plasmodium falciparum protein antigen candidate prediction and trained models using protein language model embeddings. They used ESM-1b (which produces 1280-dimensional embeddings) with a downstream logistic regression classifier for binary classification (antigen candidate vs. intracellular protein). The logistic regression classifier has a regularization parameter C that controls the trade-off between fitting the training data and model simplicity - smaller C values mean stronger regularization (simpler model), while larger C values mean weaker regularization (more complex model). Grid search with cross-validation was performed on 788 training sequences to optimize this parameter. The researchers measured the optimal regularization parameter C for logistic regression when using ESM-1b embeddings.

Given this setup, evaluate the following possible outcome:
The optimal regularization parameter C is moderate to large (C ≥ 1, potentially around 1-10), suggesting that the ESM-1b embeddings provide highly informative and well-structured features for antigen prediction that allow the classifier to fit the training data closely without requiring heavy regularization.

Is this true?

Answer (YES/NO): NO